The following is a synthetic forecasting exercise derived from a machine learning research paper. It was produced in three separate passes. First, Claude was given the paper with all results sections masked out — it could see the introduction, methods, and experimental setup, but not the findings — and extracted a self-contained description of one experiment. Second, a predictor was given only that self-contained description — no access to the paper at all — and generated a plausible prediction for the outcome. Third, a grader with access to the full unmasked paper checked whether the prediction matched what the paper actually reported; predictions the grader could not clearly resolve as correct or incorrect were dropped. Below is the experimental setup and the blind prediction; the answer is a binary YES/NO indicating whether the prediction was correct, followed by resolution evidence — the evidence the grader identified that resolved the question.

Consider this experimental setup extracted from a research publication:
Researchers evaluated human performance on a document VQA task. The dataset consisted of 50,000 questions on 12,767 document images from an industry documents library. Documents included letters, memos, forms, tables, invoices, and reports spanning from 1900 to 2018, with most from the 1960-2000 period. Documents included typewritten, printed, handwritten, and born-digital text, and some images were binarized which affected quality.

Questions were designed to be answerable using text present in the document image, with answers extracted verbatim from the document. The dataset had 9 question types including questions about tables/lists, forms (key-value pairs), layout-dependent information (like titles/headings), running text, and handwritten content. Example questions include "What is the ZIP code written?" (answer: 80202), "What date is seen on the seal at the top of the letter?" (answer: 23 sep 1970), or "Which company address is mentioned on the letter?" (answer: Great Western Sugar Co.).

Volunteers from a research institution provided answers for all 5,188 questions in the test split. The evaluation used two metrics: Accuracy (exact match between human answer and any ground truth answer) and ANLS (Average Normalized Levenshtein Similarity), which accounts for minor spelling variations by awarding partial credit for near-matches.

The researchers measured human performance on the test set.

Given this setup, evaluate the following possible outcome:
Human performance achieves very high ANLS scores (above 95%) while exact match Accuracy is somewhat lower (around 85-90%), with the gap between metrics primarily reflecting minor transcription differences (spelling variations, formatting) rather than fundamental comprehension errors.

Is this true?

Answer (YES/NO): NO